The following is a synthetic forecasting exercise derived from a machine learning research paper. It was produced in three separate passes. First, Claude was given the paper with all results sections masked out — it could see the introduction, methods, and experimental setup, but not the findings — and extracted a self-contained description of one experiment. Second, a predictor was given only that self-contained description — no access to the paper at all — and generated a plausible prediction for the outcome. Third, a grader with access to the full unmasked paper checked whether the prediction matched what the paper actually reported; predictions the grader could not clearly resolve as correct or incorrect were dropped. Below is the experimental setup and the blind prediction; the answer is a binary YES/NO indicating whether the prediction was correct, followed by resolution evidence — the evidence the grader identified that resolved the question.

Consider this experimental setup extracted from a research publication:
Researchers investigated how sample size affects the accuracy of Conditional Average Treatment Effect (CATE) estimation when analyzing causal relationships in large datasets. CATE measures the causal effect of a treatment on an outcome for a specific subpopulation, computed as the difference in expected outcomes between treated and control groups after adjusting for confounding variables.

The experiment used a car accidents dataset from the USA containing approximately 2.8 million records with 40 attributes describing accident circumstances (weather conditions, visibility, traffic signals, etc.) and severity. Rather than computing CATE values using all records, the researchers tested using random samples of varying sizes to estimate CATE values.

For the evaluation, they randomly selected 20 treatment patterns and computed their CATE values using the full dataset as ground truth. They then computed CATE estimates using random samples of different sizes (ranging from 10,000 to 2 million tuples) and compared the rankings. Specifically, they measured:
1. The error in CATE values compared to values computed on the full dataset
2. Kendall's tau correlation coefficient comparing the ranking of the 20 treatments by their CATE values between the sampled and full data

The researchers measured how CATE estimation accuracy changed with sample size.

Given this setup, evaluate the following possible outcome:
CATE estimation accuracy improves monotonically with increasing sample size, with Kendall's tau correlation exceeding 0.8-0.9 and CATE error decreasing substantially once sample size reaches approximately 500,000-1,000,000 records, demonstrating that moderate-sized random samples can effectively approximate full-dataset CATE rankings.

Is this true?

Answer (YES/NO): YES